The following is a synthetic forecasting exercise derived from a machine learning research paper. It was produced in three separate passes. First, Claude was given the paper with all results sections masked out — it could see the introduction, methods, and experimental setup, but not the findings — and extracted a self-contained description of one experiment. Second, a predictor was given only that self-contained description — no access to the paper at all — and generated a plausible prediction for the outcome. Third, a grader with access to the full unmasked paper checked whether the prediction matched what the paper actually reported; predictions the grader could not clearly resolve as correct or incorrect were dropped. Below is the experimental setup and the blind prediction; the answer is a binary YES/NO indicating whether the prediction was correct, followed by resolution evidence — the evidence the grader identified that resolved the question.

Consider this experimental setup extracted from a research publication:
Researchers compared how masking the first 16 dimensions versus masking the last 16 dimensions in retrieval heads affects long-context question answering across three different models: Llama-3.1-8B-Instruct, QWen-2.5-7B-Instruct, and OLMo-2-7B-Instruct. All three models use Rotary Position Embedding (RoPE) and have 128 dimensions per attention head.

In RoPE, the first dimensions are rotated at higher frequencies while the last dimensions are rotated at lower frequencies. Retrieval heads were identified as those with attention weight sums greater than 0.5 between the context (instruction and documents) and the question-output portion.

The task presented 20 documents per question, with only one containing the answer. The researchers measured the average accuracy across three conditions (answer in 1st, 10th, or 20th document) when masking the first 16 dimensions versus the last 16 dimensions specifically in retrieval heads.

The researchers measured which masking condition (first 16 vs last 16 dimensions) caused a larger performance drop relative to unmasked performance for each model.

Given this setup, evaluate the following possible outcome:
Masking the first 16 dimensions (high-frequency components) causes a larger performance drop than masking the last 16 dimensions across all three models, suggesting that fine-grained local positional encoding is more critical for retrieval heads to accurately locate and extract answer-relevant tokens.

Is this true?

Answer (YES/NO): NO